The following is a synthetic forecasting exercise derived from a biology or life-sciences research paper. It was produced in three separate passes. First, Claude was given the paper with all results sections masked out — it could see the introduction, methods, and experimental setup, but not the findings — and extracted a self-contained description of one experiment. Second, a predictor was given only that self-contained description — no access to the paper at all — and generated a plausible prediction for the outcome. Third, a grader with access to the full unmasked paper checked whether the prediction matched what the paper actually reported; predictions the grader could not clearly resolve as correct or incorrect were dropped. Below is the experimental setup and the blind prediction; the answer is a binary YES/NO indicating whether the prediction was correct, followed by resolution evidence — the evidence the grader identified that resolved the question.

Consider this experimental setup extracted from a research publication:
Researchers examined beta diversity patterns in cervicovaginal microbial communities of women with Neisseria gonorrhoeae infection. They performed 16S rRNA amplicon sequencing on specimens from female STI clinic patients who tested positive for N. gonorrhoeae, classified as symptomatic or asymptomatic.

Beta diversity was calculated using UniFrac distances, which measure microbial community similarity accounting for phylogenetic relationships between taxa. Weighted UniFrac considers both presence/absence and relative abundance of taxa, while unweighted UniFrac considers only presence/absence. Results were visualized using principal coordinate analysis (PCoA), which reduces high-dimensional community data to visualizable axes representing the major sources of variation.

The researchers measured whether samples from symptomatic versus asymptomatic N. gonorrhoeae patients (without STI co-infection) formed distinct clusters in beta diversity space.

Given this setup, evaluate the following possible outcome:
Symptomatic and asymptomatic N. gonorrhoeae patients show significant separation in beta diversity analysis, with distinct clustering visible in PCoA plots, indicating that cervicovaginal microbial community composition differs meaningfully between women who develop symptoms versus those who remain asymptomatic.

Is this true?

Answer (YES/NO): YES